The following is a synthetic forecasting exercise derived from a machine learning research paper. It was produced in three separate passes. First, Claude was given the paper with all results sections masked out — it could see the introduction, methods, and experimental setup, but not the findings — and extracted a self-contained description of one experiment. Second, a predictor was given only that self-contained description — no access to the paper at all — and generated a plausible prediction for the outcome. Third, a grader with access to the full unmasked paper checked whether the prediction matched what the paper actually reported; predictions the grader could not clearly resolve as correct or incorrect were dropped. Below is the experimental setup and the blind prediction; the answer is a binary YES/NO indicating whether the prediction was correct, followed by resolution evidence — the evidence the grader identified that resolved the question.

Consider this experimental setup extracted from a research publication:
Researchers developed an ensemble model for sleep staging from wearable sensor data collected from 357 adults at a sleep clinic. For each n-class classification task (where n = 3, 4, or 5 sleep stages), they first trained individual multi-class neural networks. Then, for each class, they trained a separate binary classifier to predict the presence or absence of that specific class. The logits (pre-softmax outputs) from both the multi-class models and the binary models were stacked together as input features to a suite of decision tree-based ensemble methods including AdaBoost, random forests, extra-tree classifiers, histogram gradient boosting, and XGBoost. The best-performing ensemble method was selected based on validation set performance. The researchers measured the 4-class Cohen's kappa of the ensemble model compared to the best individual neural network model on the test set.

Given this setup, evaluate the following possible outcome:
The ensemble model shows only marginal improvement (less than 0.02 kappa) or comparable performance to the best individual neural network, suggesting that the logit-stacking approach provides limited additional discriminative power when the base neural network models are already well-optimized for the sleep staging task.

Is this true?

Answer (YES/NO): NO